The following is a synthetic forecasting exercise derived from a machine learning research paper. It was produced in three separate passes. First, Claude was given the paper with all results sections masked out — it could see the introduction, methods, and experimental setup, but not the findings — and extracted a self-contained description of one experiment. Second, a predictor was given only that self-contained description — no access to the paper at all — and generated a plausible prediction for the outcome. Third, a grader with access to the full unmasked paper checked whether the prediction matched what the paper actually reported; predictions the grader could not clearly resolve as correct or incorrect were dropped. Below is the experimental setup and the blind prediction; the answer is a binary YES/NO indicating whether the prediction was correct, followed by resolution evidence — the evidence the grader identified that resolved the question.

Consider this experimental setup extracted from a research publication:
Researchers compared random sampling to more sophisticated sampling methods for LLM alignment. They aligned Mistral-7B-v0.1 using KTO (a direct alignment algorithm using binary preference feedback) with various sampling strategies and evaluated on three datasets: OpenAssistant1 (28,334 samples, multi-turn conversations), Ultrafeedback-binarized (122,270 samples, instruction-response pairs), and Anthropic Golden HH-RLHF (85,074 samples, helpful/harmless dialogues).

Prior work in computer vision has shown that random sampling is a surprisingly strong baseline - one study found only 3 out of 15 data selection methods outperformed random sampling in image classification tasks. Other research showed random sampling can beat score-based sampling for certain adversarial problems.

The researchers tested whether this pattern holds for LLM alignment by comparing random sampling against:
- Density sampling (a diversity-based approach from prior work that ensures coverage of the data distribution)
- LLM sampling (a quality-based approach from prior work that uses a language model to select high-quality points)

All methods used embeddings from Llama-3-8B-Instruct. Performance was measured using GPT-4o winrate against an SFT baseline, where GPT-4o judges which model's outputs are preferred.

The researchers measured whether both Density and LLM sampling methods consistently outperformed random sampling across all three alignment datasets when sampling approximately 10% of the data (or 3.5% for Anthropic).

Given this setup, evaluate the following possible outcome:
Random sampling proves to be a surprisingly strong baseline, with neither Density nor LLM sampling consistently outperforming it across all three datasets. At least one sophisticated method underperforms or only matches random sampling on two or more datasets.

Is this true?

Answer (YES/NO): NO